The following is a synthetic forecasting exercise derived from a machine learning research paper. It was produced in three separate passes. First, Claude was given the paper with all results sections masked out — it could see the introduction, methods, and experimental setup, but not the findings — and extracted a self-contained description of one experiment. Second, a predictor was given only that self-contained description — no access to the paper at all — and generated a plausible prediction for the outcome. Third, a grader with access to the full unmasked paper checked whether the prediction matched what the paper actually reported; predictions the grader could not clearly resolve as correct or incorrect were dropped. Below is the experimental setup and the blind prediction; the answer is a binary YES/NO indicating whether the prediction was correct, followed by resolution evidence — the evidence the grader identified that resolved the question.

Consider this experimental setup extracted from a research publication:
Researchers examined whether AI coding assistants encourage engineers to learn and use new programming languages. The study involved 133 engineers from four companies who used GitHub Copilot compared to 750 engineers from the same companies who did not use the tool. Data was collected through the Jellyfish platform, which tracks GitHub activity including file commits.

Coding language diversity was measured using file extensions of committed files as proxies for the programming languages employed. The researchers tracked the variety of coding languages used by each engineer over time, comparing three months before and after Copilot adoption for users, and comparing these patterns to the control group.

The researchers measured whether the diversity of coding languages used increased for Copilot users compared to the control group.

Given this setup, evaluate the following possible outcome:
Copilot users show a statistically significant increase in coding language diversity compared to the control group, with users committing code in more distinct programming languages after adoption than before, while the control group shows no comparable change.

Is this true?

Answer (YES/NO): NO